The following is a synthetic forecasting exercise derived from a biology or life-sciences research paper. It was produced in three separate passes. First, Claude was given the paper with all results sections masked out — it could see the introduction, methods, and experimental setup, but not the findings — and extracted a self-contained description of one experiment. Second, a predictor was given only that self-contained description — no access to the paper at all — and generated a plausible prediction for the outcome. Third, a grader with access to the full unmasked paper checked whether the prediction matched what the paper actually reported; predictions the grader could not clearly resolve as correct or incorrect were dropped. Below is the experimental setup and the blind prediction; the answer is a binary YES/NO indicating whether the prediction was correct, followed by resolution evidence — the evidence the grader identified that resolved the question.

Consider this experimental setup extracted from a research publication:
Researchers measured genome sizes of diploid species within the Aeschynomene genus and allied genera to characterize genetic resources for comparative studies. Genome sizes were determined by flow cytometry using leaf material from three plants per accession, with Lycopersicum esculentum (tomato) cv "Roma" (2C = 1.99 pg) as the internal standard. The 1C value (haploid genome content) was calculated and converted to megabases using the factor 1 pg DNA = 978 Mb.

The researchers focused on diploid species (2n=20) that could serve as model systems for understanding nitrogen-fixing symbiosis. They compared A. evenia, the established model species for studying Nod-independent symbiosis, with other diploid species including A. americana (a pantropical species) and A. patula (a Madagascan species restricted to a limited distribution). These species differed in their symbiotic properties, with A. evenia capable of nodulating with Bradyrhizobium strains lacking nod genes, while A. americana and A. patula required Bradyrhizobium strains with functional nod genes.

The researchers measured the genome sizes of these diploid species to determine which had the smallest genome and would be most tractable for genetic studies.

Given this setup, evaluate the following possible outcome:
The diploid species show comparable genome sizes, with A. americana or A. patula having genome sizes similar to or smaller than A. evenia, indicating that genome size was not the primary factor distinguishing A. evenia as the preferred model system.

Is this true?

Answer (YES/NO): YES